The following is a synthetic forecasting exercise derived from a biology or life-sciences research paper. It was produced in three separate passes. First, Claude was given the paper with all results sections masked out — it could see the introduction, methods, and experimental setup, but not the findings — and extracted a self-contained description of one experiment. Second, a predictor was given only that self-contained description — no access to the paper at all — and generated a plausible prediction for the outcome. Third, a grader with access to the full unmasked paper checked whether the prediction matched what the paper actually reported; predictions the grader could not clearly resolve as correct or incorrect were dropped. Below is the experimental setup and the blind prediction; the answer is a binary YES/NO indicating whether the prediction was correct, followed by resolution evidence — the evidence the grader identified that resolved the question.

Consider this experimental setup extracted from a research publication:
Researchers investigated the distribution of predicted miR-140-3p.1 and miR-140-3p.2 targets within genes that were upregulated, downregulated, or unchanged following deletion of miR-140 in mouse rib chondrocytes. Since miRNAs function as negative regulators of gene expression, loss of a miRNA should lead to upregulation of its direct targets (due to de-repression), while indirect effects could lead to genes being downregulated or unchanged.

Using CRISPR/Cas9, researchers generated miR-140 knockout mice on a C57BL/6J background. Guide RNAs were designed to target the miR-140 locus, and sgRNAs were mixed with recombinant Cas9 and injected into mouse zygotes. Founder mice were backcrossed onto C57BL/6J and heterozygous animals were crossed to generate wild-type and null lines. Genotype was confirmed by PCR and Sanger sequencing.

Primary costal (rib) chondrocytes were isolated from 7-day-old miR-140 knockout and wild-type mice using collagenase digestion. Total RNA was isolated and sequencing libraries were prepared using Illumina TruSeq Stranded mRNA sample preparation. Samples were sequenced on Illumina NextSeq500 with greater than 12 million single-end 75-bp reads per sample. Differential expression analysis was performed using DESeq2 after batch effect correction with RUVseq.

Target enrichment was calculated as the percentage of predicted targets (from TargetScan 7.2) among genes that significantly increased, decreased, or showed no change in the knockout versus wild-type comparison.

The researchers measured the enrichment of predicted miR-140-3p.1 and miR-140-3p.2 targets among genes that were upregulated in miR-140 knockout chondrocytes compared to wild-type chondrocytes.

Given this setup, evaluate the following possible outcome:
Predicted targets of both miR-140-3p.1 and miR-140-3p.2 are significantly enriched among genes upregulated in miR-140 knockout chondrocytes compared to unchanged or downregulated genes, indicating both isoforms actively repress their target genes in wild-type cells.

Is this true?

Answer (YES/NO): YES